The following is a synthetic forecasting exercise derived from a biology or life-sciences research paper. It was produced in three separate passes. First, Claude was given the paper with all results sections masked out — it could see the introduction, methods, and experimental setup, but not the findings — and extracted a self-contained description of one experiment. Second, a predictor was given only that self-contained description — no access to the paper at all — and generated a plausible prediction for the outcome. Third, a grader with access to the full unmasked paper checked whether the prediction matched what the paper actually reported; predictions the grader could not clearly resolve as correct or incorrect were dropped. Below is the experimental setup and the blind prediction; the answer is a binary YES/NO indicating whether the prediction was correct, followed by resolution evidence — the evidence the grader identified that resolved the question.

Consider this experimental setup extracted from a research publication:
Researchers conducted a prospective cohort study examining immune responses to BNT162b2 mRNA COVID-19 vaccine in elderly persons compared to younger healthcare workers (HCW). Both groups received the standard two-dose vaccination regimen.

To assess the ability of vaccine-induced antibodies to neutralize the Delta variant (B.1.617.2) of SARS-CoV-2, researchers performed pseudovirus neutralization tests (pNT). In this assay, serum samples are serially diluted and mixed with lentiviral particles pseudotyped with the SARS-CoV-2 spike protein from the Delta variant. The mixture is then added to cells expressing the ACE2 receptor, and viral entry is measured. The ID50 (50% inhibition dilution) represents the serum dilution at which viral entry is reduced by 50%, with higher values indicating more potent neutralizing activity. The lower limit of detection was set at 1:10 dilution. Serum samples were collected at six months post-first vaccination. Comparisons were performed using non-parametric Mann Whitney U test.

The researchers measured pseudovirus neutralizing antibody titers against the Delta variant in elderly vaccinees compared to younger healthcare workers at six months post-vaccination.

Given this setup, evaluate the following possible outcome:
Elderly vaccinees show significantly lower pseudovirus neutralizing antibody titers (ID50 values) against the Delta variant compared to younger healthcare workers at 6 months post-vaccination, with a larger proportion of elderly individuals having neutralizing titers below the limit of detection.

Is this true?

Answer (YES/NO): YES